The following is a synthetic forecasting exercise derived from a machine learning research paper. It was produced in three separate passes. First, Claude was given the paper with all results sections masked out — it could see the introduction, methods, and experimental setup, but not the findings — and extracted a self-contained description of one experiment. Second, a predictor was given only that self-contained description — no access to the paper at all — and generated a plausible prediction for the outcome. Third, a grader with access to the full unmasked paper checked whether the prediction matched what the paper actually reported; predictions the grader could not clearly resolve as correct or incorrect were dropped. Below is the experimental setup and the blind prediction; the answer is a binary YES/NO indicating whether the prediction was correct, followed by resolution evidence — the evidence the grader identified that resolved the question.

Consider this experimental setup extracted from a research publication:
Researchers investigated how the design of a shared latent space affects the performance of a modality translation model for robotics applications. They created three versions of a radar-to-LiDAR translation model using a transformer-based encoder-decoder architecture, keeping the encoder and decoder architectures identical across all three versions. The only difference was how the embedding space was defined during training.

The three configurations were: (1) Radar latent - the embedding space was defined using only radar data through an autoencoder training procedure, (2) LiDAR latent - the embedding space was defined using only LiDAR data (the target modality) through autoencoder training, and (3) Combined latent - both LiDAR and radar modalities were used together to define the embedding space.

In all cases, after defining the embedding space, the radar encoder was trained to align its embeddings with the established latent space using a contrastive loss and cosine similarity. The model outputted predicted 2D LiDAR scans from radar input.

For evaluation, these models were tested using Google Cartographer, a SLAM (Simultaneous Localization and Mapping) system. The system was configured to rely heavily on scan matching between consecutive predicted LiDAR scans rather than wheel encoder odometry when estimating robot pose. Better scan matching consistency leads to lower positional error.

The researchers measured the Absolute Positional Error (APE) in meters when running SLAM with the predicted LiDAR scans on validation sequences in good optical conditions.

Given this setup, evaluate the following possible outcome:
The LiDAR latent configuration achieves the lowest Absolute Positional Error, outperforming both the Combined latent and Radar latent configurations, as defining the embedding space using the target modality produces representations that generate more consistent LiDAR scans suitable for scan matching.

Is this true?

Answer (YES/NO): NO